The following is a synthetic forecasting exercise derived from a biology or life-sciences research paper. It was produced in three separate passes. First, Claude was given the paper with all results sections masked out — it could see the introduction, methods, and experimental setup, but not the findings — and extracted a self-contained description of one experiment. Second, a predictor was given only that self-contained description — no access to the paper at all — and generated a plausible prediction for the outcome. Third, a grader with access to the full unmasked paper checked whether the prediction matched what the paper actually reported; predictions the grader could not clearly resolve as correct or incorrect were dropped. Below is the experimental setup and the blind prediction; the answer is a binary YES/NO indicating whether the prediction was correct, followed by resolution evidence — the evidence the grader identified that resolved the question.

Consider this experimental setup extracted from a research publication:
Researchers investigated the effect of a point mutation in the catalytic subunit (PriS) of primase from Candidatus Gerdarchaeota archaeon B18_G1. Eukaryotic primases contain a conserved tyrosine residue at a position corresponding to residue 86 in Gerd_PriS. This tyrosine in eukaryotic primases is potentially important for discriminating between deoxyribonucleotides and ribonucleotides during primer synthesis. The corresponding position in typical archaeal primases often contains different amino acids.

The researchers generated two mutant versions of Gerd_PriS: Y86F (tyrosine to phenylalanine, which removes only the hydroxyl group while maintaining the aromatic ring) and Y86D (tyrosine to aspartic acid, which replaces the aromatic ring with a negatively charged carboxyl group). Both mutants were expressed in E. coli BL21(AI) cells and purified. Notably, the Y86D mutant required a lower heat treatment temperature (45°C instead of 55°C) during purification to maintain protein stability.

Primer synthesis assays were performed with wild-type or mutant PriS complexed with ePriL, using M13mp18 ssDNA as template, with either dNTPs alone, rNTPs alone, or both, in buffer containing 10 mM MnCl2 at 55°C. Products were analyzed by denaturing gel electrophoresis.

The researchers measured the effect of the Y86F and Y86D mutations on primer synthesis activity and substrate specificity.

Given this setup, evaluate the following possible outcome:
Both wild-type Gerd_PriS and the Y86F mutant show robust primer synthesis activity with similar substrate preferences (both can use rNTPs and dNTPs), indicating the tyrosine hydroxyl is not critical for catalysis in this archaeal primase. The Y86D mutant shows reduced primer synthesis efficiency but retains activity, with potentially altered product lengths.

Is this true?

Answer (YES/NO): NO